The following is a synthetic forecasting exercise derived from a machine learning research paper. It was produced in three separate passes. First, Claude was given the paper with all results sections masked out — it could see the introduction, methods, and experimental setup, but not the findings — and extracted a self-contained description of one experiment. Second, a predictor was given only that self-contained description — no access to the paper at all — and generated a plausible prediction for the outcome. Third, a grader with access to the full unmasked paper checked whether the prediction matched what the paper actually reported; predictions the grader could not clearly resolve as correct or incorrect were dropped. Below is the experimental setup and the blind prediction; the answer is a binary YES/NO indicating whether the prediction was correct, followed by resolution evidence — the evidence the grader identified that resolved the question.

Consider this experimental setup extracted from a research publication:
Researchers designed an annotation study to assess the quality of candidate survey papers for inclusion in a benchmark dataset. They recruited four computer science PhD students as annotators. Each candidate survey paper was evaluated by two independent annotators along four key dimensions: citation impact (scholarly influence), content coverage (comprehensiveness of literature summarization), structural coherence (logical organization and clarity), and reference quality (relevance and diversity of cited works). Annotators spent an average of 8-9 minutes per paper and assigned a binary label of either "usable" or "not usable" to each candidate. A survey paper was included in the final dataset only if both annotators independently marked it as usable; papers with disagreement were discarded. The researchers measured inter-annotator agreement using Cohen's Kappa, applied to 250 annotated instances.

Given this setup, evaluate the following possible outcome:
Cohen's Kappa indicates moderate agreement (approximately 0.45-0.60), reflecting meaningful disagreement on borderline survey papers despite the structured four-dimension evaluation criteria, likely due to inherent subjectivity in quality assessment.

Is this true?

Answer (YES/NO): NO